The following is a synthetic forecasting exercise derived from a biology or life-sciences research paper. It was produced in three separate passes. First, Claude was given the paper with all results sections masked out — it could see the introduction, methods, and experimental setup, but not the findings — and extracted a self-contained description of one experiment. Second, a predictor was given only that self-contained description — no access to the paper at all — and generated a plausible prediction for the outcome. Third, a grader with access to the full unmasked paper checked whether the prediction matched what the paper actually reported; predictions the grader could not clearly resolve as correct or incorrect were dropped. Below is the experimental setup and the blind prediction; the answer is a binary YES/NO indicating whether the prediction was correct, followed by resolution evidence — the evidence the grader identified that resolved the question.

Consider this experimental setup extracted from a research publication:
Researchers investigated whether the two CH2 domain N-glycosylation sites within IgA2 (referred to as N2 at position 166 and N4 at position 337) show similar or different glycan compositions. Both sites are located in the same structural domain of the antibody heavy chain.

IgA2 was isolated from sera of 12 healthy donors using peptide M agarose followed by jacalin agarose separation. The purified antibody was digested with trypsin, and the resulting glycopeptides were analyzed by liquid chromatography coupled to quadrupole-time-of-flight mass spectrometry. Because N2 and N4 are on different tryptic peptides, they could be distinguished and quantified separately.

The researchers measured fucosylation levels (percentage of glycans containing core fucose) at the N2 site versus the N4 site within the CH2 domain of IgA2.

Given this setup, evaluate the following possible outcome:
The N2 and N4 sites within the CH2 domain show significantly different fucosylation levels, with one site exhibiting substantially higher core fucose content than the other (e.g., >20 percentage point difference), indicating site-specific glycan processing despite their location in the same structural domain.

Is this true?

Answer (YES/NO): YES